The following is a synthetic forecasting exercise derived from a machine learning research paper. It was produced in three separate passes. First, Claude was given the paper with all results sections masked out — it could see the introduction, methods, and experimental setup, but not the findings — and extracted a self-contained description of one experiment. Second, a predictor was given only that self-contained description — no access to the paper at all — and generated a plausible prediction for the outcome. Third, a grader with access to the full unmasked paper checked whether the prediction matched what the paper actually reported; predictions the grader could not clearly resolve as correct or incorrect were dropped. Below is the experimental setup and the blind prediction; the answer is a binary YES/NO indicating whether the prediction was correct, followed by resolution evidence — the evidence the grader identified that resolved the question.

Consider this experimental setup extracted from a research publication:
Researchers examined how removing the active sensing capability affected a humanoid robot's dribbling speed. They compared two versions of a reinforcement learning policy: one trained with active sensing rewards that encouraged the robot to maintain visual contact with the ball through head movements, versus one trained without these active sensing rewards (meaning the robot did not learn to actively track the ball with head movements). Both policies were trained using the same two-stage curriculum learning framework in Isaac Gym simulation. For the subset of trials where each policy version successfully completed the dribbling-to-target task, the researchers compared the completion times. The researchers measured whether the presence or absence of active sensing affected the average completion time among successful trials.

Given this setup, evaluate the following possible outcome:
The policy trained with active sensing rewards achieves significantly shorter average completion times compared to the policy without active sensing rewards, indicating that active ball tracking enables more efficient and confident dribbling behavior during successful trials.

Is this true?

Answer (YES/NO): NO